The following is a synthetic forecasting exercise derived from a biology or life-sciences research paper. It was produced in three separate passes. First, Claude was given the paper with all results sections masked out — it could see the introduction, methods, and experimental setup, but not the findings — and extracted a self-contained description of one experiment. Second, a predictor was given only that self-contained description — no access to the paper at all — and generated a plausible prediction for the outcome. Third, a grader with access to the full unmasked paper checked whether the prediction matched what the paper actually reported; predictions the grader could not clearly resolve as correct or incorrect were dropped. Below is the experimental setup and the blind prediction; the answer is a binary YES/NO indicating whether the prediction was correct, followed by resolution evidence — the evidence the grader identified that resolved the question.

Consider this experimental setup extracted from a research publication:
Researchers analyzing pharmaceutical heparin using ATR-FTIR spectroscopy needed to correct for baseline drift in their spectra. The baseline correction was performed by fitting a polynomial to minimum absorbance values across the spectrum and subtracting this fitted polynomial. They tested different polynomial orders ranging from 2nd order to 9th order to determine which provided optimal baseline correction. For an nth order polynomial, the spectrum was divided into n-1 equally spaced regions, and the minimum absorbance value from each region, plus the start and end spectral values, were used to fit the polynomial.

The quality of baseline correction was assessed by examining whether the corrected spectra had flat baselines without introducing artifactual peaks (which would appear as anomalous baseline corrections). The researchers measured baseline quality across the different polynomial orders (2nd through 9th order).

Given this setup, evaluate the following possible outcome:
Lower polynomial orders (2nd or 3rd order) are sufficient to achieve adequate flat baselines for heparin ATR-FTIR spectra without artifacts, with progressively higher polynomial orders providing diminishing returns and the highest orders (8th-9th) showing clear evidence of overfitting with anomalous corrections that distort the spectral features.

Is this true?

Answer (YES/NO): NO